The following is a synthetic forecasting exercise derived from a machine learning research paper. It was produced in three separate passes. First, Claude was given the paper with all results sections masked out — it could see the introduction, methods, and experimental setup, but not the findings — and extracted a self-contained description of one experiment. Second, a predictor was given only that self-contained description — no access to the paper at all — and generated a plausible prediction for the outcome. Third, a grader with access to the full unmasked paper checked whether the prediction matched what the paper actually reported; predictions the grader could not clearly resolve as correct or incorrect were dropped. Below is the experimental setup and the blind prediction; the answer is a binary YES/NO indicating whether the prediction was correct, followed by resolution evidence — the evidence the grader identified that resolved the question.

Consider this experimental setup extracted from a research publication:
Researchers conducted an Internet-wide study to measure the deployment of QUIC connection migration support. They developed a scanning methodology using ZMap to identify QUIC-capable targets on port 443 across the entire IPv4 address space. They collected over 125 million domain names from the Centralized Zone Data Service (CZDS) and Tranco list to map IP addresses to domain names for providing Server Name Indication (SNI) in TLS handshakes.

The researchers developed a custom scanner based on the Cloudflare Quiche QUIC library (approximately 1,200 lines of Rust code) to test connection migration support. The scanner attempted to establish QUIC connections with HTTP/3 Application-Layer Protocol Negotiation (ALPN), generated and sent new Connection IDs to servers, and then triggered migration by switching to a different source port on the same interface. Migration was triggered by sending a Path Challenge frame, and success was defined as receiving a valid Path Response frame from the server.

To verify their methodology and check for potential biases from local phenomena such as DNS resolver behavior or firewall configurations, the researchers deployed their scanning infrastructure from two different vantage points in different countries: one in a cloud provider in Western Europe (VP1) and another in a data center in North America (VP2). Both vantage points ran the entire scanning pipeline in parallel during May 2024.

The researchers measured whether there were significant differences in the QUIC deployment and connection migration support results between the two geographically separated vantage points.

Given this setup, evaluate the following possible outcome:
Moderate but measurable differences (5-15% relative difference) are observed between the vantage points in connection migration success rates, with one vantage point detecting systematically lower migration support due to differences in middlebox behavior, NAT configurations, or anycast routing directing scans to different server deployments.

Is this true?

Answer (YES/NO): NO